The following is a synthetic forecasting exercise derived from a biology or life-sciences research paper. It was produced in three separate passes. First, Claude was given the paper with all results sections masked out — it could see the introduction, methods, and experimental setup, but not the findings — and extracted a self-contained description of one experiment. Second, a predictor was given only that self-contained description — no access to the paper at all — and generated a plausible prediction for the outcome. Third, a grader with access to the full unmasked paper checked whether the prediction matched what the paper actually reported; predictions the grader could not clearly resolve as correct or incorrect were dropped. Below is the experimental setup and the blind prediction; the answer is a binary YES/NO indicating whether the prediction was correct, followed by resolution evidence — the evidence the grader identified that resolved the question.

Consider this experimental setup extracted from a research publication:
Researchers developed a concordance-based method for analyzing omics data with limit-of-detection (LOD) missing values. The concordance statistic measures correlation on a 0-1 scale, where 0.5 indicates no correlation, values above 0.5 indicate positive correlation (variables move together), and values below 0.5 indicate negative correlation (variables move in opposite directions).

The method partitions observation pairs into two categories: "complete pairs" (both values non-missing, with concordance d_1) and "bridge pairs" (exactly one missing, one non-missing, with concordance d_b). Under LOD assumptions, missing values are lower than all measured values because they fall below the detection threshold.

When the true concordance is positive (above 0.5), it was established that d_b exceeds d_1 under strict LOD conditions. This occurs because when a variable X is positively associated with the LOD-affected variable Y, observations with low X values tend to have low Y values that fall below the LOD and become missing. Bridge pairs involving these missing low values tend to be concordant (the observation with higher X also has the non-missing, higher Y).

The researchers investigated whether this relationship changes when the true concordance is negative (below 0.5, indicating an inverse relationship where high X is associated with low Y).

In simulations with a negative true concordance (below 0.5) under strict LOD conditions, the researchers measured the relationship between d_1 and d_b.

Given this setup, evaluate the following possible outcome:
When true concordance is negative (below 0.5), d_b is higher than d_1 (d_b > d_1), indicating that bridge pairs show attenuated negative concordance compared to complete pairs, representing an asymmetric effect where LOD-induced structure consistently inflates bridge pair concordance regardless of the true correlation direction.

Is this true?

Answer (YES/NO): NO